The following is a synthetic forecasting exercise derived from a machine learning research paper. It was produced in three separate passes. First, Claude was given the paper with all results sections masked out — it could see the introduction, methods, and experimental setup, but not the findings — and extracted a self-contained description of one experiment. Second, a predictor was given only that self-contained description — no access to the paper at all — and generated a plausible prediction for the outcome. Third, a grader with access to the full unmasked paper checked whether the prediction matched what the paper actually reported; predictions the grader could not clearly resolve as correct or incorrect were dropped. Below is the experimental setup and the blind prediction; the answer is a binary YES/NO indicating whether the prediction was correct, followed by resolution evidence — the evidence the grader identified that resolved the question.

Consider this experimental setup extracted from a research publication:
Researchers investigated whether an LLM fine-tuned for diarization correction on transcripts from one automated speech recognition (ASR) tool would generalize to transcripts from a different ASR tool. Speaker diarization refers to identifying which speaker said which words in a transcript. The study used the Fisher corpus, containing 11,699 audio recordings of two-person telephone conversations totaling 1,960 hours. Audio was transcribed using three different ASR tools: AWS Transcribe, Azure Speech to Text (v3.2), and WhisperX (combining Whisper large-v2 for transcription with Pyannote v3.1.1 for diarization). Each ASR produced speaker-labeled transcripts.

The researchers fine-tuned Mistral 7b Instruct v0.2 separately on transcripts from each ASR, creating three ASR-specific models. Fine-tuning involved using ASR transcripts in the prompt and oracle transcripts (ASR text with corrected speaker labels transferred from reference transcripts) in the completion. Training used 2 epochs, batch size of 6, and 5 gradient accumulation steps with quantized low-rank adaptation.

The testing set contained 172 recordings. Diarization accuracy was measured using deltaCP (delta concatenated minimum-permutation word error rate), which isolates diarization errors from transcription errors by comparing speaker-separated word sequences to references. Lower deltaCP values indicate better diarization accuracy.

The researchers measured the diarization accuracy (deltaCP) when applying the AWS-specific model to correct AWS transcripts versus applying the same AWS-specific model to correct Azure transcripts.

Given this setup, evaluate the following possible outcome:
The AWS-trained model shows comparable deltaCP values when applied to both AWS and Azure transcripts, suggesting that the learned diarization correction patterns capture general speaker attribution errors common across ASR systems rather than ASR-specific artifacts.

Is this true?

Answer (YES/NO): NO